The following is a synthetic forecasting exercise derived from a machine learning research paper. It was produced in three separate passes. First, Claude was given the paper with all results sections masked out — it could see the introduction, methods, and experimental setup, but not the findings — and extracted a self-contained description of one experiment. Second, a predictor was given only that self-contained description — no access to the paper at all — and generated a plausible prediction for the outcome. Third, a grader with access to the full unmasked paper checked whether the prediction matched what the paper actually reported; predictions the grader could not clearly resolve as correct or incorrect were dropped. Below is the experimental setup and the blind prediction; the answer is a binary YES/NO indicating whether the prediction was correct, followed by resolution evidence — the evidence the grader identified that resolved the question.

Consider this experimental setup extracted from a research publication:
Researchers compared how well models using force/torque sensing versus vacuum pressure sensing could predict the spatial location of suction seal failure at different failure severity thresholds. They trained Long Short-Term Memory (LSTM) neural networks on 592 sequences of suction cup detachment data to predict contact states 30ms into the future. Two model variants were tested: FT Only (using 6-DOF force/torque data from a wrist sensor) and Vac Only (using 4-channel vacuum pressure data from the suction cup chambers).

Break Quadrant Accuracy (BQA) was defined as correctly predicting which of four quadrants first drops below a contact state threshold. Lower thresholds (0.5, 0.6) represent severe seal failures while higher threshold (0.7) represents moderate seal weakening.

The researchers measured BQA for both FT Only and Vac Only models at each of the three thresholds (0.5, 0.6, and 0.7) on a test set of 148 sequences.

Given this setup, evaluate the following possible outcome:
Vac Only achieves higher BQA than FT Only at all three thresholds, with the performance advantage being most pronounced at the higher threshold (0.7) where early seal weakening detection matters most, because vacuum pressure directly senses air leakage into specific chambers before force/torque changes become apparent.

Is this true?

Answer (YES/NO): NO